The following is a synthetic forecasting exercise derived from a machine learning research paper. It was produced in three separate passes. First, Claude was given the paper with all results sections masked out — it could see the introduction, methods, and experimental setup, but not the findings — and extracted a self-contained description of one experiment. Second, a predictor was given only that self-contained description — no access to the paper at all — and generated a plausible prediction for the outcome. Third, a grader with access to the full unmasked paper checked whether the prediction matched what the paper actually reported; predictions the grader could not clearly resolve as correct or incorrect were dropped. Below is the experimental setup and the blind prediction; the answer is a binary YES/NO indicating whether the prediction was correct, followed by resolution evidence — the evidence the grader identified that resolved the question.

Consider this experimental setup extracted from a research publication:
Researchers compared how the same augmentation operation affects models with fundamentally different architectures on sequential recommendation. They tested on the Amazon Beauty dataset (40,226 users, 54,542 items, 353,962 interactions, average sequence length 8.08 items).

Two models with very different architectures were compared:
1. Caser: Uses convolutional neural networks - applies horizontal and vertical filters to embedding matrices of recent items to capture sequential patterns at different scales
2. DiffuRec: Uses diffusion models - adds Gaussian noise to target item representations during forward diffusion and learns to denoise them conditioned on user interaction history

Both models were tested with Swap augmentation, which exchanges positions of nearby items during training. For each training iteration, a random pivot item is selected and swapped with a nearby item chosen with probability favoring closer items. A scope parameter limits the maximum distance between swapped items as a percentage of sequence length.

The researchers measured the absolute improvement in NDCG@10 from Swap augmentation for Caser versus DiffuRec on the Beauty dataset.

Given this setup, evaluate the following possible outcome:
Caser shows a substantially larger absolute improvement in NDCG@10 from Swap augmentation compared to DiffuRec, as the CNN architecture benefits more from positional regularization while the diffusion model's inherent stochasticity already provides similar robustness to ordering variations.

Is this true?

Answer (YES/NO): YES